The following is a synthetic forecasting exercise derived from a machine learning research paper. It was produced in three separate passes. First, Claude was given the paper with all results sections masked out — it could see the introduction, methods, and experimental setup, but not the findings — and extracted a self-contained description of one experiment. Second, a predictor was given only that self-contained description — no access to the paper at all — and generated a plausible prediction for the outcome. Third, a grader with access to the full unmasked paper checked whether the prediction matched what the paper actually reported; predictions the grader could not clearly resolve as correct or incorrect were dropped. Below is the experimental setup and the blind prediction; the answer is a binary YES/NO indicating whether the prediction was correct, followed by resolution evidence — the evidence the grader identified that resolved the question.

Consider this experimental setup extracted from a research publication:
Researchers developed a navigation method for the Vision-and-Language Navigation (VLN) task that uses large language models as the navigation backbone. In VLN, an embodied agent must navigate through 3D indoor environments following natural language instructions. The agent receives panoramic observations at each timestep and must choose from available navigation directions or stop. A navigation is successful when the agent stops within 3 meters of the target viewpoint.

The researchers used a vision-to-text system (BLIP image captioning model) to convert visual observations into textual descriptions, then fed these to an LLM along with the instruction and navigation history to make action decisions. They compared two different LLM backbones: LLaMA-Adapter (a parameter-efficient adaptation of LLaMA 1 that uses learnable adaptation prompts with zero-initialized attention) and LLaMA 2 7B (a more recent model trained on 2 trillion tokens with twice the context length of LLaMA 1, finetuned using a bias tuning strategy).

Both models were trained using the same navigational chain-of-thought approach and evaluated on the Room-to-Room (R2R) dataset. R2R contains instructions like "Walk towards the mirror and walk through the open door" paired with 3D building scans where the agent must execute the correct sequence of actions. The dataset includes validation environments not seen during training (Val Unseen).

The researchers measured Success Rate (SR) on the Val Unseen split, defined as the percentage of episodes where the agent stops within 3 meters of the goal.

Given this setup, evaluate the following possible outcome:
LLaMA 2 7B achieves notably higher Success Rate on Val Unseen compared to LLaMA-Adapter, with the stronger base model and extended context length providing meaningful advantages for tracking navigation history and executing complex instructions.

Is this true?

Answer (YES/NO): YES